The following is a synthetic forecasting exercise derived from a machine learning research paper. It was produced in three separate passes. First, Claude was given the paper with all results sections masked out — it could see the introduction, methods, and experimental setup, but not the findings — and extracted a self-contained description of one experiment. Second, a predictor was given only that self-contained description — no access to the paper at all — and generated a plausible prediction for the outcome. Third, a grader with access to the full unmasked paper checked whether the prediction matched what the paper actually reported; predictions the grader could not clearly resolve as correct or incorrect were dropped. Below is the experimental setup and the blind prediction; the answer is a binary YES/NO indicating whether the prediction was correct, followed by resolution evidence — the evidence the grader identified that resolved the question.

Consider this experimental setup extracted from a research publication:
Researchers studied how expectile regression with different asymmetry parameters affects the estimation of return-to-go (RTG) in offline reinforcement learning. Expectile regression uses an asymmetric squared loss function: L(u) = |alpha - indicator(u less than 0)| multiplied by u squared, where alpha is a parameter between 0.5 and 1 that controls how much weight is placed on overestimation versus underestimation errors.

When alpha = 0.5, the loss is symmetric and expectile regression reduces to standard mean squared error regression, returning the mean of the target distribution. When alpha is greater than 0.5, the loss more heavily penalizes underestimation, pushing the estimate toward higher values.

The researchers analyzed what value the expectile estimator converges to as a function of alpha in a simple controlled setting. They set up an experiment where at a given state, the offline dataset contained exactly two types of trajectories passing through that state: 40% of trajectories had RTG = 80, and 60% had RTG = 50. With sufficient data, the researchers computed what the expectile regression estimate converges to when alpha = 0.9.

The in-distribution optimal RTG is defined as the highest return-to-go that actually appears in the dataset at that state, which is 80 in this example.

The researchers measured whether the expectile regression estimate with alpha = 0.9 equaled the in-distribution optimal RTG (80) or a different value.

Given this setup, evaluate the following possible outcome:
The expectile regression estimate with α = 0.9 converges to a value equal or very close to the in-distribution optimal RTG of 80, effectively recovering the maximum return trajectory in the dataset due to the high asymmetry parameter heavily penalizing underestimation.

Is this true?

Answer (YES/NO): NO